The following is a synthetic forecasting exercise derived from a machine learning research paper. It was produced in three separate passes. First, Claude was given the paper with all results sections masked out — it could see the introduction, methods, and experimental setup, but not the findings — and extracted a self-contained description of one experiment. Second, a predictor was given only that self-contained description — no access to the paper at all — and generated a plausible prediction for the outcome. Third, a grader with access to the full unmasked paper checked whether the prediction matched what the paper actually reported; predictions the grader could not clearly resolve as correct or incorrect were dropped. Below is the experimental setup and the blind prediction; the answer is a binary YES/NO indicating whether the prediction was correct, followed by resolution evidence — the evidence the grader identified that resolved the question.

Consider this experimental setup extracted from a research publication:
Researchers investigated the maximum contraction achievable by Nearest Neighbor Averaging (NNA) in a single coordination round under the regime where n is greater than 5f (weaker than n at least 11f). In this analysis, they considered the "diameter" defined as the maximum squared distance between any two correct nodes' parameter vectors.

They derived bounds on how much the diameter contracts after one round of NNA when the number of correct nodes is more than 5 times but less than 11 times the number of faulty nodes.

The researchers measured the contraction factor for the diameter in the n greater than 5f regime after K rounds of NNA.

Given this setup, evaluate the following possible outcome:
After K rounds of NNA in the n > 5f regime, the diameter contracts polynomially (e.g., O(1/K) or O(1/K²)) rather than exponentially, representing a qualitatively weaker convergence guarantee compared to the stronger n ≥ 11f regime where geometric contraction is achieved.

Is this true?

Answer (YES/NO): NO